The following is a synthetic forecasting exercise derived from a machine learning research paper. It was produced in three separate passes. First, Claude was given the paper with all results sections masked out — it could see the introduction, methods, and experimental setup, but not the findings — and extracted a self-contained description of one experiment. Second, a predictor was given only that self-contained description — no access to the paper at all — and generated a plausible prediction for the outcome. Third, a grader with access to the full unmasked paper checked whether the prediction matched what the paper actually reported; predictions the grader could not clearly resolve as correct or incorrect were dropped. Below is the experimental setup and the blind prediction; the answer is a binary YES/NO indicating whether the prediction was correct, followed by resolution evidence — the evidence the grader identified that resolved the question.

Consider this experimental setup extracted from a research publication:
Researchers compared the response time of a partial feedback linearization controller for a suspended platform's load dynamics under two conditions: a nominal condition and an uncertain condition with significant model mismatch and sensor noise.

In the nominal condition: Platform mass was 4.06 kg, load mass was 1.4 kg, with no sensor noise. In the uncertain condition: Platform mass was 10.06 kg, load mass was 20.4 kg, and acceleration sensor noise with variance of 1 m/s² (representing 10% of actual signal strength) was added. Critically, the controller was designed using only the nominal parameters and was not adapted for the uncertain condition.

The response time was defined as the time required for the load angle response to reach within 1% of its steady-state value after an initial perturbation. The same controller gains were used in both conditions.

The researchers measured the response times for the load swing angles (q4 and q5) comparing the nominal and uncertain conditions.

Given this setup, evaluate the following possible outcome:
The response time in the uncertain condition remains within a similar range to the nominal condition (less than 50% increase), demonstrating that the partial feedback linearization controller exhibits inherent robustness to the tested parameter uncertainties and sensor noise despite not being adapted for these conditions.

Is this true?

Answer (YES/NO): YES